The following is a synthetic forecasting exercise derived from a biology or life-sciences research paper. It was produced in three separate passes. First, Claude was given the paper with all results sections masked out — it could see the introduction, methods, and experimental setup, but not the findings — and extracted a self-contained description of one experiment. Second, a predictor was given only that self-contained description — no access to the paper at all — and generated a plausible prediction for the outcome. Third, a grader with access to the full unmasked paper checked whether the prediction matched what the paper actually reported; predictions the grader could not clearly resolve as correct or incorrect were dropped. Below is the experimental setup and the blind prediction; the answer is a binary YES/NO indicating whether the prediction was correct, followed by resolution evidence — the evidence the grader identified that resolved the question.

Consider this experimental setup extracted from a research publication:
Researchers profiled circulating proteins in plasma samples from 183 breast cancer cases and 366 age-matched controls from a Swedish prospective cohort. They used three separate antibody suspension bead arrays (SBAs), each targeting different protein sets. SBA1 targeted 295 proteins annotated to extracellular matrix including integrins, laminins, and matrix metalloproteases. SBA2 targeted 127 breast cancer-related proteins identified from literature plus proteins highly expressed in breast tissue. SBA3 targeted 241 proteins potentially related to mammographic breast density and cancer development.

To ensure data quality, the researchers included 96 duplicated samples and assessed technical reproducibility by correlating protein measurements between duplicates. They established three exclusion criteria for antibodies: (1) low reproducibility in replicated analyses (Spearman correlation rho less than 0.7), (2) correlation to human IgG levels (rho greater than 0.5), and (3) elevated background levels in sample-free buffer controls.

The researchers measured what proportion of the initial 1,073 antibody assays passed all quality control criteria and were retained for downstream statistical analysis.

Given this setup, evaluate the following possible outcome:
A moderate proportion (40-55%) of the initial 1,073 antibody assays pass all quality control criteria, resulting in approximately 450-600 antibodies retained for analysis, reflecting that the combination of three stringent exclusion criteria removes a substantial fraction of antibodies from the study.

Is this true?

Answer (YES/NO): YES